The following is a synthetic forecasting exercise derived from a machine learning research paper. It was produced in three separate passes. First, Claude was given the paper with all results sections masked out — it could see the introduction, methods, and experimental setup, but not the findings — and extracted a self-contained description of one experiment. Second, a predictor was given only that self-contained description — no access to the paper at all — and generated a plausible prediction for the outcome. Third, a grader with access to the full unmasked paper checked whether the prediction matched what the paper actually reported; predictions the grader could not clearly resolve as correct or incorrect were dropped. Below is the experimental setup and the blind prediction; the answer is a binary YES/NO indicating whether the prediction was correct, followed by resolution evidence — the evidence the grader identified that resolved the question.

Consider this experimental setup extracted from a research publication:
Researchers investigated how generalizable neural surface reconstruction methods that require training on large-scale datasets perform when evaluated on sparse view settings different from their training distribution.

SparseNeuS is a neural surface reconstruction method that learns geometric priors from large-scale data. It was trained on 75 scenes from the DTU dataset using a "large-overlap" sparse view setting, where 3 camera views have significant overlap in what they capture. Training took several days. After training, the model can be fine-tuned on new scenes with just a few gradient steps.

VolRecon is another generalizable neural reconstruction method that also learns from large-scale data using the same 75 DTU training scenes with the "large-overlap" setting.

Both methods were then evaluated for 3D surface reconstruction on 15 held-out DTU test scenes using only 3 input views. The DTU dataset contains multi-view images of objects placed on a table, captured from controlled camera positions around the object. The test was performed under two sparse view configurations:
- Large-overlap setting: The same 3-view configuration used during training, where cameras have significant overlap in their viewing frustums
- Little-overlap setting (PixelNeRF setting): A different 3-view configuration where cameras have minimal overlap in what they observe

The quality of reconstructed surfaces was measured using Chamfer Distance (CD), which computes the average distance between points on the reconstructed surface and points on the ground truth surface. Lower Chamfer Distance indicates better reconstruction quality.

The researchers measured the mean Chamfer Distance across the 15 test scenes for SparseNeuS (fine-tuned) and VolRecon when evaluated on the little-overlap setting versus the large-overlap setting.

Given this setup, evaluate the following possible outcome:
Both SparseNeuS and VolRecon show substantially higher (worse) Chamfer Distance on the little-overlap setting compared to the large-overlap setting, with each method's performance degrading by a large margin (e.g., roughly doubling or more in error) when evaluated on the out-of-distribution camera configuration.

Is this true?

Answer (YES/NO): NO